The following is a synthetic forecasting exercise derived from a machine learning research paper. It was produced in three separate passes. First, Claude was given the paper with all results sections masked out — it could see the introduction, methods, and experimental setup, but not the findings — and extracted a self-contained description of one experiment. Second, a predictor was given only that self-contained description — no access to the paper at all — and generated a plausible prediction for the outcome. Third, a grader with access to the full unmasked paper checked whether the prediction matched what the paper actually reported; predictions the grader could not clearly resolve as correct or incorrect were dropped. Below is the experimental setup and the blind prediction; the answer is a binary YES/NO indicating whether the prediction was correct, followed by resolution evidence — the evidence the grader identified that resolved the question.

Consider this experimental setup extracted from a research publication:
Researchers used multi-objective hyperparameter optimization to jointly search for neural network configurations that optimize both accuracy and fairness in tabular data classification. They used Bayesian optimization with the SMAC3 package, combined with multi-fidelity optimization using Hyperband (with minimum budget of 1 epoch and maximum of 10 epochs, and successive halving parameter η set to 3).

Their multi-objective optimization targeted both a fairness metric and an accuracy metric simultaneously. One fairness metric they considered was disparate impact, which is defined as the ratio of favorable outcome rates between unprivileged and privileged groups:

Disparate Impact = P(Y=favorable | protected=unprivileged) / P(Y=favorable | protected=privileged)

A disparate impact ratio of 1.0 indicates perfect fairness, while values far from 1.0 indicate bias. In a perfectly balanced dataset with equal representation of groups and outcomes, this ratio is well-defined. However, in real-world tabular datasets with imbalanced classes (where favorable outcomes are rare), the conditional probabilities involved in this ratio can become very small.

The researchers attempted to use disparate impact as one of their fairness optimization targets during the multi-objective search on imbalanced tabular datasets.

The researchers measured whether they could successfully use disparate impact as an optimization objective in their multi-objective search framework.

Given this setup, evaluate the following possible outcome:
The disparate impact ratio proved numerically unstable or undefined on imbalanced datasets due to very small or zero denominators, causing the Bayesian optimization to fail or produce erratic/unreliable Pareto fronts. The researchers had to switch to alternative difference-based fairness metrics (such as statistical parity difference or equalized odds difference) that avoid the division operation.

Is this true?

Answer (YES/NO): YES